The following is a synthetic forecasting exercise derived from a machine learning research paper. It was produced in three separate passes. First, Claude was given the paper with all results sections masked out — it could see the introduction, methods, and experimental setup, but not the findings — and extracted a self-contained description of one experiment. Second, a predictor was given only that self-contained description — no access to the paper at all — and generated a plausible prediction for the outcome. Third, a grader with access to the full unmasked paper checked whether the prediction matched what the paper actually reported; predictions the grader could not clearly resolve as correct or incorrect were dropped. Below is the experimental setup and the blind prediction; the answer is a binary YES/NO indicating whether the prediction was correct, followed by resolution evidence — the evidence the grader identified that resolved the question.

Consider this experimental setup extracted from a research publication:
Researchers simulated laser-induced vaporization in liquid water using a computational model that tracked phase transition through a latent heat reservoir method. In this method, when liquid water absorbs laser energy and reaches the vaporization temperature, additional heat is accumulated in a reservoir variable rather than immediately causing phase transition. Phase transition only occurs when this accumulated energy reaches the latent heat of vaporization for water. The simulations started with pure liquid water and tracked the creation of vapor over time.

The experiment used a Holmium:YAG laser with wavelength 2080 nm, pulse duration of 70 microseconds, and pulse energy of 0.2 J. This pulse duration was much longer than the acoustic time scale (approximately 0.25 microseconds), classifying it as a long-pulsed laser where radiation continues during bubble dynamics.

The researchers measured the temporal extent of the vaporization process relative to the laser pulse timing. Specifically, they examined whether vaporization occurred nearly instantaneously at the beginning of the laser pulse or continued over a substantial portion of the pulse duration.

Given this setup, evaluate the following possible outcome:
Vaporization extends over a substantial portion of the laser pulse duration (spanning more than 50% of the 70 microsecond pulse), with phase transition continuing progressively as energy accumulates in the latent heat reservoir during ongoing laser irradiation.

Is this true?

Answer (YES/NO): NO